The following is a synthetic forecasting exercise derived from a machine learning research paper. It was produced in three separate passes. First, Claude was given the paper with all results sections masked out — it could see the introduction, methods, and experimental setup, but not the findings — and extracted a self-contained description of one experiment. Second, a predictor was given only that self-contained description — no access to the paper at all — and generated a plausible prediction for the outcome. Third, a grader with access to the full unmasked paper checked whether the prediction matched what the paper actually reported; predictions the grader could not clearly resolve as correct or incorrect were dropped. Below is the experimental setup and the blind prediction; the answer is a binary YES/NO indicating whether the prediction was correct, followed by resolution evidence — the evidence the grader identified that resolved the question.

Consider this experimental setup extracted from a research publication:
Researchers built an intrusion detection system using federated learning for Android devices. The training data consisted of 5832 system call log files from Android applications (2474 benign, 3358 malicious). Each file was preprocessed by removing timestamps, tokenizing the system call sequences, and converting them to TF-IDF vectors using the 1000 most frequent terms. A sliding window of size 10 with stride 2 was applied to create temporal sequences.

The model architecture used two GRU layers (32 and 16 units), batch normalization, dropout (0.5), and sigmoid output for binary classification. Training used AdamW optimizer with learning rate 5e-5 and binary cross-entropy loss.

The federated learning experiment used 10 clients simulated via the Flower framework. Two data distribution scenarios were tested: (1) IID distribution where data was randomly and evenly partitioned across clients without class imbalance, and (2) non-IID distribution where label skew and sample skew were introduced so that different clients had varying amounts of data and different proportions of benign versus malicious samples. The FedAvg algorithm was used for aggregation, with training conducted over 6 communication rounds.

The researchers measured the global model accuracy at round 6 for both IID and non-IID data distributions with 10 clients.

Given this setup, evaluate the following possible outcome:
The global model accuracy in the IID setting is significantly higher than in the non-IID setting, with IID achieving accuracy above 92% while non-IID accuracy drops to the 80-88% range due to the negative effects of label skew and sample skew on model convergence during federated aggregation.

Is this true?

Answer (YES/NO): NO